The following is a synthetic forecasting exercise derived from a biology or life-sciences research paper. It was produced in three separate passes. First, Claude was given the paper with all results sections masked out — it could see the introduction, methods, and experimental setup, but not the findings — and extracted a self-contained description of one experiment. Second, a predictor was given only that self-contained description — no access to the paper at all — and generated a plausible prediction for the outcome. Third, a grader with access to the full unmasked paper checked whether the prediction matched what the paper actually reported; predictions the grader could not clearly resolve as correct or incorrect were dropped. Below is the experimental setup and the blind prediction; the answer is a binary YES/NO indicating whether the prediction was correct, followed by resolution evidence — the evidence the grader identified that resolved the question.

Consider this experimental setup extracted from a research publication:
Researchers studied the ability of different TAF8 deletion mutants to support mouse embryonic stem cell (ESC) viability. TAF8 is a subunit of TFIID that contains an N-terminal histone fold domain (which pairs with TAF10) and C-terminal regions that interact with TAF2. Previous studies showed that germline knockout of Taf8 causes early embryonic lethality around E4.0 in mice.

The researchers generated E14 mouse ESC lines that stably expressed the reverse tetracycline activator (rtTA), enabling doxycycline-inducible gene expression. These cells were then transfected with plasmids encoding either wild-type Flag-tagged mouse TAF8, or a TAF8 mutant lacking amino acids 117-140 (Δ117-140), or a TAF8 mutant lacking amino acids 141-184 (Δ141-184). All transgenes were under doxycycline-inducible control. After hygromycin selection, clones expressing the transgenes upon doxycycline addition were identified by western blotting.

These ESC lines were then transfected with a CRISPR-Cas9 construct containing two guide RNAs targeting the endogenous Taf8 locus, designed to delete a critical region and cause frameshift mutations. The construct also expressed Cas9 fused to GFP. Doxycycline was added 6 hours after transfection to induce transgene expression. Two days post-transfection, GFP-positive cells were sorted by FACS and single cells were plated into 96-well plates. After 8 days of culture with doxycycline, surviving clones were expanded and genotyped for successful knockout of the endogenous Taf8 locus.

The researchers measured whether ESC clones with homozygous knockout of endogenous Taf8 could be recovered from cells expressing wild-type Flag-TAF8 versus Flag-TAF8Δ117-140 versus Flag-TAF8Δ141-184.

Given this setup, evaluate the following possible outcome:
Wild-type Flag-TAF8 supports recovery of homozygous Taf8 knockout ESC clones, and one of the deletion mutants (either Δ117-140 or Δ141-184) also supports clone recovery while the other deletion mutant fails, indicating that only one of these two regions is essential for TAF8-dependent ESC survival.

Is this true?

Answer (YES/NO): NO